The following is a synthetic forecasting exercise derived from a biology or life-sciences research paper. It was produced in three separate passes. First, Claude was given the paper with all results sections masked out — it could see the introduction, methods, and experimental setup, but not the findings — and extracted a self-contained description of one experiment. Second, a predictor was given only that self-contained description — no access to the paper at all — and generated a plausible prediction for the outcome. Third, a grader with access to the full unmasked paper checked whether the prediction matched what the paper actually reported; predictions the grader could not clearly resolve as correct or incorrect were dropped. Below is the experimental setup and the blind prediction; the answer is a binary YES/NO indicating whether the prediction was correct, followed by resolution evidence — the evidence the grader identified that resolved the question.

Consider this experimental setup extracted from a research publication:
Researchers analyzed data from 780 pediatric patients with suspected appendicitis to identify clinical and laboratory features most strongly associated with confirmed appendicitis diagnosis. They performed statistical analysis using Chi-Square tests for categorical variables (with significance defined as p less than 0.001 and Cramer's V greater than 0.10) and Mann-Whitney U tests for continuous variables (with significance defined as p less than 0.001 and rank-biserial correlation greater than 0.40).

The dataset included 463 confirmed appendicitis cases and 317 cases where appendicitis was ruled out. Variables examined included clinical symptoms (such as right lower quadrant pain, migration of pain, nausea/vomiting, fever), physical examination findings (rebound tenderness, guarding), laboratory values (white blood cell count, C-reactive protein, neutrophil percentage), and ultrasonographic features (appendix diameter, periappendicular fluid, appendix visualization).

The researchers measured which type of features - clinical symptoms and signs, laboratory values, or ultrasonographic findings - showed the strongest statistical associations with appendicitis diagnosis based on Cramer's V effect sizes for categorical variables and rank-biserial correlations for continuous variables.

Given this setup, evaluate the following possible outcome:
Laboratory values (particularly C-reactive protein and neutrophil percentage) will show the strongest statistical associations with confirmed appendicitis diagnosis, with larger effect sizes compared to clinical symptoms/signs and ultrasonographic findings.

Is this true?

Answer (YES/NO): NO